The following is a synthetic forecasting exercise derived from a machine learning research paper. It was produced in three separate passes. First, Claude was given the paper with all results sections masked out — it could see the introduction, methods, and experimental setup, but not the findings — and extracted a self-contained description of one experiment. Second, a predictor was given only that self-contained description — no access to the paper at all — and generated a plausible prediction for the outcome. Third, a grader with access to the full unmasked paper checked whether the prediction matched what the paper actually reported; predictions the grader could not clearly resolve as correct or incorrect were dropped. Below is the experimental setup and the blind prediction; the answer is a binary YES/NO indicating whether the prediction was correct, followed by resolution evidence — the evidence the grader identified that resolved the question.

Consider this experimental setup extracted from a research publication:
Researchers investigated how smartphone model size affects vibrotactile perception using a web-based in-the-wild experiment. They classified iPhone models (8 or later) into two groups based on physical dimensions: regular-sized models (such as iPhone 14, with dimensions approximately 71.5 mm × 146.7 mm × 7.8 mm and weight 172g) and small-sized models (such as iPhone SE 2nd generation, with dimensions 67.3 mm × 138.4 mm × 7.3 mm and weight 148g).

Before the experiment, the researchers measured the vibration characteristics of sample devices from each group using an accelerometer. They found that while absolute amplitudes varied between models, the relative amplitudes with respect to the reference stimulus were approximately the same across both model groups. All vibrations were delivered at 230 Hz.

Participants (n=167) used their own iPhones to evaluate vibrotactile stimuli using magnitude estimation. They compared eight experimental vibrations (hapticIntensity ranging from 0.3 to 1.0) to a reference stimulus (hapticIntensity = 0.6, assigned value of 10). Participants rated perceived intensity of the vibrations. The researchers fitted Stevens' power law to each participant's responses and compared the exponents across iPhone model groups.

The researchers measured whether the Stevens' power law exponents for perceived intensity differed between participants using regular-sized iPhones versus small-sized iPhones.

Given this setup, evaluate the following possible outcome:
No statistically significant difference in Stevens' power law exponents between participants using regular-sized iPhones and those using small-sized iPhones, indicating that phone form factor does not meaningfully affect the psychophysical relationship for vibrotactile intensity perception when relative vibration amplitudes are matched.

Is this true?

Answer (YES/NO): YES